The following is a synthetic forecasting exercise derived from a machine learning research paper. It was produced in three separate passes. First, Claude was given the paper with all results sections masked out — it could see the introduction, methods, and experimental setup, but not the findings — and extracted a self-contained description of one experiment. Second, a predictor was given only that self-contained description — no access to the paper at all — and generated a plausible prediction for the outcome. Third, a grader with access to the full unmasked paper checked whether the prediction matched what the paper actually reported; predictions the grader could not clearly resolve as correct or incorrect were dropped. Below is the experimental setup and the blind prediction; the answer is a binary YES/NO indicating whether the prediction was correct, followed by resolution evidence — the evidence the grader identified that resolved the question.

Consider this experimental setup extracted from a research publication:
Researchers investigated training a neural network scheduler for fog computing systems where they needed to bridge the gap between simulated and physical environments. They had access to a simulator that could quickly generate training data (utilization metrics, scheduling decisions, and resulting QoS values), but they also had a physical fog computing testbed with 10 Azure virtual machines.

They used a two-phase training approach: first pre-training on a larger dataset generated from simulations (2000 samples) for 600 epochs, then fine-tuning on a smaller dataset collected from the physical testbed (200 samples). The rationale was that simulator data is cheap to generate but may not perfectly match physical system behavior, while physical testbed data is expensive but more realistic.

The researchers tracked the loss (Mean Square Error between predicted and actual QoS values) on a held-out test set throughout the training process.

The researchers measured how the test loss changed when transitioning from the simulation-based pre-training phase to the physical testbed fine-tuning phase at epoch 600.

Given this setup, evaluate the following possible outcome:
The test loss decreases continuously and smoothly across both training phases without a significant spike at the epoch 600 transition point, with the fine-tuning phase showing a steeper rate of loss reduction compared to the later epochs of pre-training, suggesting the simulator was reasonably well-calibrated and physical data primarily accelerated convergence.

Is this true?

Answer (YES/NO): NO